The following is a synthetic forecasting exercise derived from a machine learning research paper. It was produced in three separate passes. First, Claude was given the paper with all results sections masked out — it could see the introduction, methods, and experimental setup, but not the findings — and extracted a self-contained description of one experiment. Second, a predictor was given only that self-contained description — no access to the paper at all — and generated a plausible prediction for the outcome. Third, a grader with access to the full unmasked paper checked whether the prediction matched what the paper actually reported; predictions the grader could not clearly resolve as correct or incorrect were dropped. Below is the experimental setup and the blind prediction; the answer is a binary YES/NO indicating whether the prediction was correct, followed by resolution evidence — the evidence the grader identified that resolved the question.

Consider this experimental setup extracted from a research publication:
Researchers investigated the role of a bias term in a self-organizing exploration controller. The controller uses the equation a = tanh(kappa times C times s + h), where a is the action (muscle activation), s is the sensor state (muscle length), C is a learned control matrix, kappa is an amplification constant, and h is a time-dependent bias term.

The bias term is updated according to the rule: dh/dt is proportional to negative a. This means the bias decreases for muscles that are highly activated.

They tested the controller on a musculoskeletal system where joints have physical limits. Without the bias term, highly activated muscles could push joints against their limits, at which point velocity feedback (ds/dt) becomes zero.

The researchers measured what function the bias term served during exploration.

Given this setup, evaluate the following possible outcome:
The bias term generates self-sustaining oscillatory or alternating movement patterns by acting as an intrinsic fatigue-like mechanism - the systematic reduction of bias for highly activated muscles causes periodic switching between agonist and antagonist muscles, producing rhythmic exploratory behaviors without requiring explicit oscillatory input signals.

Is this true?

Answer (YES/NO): NO